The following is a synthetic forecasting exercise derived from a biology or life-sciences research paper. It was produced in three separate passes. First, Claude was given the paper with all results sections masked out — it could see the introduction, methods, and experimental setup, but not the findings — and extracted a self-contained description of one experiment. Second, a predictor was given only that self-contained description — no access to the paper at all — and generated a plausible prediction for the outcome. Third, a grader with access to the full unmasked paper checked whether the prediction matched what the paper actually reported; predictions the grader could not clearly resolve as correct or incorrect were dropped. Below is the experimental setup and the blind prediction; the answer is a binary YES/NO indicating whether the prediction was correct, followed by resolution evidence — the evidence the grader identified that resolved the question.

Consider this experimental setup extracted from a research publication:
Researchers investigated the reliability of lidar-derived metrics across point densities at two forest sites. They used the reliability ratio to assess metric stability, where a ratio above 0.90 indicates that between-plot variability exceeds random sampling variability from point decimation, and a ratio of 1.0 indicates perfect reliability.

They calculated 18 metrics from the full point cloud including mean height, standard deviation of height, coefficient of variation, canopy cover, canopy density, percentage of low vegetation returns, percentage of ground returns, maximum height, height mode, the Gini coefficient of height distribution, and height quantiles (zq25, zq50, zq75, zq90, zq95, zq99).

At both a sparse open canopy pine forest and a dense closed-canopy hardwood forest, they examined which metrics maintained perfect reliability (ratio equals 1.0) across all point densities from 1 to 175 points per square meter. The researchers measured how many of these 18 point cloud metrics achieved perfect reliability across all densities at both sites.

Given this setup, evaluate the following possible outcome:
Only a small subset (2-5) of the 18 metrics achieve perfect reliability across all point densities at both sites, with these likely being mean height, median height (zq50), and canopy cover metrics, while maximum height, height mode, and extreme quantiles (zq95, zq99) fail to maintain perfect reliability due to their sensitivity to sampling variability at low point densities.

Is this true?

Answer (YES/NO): NO